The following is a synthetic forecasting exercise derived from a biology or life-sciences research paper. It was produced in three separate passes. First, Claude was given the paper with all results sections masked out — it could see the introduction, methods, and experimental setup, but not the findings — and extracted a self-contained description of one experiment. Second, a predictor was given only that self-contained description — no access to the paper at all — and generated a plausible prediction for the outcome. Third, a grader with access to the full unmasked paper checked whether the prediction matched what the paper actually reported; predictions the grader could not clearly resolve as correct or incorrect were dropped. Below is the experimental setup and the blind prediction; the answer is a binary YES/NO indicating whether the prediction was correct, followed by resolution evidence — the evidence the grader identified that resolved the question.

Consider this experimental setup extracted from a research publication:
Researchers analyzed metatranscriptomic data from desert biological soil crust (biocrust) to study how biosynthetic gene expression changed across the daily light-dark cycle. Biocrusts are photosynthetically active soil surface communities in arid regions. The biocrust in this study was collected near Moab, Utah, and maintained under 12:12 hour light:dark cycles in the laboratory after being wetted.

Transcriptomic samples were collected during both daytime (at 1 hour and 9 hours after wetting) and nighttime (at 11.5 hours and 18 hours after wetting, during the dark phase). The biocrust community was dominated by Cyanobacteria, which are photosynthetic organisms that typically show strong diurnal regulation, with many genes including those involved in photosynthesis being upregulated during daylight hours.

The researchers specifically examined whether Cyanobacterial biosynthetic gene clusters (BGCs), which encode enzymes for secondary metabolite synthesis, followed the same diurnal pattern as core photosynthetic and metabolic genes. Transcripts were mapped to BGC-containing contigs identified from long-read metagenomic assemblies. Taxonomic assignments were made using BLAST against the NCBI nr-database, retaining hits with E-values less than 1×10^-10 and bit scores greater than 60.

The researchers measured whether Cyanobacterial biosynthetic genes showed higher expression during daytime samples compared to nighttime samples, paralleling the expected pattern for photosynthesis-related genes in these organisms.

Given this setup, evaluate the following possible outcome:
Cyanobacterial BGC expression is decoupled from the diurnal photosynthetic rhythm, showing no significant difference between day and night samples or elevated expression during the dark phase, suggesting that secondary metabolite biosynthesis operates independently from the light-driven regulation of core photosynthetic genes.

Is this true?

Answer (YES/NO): YES